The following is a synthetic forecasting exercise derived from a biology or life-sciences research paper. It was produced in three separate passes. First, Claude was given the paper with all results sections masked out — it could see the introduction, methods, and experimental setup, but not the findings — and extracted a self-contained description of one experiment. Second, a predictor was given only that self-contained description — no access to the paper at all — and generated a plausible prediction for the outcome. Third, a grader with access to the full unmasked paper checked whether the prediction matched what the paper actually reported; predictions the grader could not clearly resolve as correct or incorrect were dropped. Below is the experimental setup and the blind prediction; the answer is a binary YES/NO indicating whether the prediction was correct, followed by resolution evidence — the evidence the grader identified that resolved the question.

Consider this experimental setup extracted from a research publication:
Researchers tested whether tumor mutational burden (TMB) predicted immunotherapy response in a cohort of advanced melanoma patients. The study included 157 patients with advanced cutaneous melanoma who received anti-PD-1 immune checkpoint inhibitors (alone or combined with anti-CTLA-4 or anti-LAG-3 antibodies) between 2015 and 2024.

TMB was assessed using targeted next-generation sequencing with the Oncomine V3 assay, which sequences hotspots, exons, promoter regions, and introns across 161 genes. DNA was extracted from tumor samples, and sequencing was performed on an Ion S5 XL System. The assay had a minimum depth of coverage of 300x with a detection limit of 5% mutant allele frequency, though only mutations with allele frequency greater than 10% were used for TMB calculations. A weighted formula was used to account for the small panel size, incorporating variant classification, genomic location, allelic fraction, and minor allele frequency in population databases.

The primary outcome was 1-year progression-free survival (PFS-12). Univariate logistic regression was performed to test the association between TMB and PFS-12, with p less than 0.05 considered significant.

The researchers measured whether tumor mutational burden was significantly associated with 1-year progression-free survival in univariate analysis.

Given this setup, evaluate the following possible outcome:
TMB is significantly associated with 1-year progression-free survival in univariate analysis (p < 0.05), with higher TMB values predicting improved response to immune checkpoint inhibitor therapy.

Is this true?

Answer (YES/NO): NO